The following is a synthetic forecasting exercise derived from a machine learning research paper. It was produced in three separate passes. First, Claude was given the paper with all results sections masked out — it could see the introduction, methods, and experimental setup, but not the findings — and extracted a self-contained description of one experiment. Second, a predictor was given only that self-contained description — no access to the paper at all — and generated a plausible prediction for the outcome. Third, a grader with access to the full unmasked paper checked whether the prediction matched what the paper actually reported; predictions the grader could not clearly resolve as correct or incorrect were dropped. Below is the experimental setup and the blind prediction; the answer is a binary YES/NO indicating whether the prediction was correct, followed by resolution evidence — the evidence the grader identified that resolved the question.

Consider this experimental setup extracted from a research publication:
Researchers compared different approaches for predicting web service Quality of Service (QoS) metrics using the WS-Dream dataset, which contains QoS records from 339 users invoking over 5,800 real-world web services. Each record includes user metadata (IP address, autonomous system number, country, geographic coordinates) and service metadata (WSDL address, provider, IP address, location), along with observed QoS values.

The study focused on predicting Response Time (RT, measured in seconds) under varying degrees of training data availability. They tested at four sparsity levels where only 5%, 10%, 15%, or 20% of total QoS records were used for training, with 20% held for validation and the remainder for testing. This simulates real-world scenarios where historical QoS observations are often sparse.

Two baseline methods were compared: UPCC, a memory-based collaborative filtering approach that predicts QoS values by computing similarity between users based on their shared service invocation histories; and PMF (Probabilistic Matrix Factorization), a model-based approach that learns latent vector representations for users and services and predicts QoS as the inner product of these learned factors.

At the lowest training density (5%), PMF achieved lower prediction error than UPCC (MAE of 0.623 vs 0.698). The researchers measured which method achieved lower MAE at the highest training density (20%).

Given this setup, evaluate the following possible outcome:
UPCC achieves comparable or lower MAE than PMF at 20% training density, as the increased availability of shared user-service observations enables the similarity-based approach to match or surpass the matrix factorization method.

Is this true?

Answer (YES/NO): YES